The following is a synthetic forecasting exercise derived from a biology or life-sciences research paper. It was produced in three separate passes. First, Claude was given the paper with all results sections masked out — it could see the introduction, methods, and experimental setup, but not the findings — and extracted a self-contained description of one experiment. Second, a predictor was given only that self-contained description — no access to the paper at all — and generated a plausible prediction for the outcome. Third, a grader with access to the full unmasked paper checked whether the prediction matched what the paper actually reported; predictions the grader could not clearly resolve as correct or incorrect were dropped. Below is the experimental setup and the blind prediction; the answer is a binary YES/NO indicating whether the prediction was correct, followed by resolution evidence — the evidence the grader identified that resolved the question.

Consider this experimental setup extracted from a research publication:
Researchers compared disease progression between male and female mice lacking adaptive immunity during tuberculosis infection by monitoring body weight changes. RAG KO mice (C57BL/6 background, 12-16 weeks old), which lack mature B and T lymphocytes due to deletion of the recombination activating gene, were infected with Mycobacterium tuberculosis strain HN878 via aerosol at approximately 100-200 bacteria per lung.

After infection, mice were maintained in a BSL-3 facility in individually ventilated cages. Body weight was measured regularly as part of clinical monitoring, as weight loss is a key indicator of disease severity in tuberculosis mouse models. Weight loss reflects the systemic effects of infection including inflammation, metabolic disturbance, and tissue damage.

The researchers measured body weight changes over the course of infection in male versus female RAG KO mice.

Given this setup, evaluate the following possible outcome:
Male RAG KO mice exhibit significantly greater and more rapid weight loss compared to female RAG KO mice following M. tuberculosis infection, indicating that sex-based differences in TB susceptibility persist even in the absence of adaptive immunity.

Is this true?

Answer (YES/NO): NO